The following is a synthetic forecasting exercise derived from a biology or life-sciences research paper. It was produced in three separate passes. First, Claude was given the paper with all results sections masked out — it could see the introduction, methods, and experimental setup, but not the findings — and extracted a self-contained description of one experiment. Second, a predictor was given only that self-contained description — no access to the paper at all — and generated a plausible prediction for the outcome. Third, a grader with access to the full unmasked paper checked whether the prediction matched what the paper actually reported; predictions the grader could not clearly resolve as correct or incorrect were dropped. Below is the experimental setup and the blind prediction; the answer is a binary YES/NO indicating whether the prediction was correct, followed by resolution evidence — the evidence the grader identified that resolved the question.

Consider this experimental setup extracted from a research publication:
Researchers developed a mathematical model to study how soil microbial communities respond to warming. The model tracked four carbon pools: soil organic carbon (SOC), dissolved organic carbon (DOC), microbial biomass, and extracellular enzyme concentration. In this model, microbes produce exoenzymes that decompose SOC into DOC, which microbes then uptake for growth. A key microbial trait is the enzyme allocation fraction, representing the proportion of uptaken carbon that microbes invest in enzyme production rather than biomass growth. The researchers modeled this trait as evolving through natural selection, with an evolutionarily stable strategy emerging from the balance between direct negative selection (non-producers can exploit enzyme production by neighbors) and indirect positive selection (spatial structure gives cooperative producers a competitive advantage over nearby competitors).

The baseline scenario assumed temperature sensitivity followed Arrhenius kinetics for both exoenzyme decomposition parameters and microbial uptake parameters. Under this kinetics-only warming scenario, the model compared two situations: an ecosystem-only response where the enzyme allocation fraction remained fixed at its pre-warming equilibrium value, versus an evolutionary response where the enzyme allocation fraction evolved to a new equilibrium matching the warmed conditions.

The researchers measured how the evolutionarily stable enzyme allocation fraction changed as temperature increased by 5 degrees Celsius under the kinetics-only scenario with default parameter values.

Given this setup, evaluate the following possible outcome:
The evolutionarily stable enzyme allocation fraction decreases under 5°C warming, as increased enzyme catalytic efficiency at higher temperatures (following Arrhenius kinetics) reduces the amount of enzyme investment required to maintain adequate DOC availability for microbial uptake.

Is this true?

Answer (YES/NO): NO